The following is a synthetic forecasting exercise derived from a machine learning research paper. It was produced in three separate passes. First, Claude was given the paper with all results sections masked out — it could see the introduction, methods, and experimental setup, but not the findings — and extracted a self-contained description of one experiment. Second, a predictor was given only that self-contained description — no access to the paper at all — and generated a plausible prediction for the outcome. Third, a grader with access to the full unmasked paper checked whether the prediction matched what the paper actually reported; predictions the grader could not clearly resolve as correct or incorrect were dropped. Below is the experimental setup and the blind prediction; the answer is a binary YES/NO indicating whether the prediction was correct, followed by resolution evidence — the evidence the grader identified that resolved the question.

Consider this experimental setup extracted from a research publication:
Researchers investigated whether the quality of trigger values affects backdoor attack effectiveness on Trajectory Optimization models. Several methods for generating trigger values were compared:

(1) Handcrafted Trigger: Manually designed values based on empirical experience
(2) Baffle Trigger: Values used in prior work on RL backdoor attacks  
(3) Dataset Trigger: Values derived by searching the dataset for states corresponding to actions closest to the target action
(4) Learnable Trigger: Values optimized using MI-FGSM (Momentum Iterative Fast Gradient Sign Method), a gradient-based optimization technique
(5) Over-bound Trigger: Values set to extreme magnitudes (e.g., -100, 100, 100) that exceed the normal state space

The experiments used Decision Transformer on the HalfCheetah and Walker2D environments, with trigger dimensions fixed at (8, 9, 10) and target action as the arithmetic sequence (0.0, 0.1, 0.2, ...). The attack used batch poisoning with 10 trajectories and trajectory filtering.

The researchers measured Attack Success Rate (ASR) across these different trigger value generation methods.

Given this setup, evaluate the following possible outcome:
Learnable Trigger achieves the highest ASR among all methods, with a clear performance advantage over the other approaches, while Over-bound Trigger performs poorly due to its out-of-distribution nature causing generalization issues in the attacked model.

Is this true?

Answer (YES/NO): NO